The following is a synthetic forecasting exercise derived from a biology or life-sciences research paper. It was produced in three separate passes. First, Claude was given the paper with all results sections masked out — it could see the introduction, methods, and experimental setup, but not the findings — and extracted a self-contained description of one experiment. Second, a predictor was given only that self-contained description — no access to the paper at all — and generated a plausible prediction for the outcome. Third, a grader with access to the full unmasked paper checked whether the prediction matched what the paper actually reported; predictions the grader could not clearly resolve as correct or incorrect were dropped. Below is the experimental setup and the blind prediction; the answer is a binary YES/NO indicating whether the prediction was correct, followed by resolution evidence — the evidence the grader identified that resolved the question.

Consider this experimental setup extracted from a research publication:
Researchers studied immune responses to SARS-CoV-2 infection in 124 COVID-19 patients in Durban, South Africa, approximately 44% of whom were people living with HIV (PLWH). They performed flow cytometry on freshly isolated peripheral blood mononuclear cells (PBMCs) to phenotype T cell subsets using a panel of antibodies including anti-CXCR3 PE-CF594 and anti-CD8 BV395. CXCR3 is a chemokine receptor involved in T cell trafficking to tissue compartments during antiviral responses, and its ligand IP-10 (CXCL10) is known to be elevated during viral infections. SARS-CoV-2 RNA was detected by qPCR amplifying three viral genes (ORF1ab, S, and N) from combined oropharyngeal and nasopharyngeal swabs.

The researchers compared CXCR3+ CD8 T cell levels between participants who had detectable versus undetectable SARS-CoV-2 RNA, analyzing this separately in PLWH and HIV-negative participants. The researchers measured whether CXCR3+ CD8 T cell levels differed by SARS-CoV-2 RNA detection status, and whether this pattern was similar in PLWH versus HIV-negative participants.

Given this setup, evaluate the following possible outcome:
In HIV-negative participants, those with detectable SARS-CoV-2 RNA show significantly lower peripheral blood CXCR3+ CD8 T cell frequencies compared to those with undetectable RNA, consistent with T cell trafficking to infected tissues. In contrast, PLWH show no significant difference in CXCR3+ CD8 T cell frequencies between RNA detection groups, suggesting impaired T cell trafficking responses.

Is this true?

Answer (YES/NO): NO